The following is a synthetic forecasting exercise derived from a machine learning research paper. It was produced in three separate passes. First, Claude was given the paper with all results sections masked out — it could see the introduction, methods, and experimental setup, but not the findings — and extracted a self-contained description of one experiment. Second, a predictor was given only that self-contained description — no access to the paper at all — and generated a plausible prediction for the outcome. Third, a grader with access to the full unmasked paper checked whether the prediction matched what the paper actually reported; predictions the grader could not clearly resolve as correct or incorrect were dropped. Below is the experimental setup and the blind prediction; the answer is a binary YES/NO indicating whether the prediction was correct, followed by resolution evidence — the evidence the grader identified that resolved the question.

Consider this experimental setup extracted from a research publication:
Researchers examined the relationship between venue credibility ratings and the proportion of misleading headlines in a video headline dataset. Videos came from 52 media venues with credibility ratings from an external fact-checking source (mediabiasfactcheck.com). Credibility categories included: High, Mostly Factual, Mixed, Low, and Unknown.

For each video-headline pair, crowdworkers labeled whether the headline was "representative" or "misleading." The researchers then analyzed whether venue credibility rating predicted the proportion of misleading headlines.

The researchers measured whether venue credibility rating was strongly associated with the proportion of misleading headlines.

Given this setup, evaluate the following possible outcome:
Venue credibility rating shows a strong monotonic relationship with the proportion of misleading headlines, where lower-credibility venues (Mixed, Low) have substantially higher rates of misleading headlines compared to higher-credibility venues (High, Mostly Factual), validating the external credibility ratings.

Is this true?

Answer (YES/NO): NO